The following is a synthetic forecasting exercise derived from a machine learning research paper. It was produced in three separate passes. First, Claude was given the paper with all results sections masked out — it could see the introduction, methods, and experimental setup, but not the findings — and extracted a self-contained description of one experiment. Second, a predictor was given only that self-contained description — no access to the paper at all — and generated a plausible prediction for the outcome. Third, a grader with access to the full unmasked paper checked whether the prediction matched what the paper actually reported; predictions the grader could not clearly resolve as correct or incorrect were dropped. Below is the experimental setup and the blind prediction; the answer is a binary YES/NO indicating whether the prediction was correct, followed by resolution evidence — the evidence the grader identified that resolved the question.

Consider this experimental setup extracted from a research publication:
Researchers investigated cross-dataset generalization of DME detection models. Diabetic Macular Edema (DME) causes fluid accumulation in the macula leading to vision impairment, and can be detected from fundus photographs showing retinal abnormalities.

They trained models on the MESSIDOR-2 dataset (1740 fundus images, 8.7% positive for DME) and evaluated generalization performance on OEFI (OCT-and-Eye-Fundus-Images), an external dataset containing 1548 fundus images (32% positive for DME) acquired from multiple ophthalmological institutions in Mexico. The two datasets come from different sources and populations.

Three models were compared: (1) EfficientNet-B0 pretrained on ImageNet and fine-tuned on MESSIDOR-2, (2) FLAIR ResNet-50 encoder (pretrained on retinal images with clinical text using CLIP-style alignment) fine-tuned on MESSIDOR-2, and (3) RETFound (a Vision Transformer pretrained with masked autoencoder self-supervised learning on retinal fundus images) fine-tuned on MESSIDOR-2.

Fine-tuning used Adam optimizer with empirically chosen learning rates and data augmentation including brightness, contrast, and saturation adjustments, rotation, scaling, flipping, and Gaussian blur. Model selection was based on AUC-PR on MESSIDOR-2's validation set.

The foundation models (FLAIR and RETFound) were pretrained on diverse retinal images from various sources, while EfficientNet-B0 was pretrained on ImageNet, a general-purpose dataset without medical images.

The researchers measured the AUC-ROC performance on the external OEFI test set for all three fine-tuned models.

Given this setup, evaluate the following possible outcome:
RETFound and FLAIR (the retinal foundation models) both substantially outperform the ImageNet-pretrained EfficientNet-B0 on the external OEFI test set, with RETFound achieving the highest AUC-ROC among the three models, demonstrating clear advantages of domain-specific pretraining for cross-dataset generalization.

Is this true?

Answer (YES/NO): NO